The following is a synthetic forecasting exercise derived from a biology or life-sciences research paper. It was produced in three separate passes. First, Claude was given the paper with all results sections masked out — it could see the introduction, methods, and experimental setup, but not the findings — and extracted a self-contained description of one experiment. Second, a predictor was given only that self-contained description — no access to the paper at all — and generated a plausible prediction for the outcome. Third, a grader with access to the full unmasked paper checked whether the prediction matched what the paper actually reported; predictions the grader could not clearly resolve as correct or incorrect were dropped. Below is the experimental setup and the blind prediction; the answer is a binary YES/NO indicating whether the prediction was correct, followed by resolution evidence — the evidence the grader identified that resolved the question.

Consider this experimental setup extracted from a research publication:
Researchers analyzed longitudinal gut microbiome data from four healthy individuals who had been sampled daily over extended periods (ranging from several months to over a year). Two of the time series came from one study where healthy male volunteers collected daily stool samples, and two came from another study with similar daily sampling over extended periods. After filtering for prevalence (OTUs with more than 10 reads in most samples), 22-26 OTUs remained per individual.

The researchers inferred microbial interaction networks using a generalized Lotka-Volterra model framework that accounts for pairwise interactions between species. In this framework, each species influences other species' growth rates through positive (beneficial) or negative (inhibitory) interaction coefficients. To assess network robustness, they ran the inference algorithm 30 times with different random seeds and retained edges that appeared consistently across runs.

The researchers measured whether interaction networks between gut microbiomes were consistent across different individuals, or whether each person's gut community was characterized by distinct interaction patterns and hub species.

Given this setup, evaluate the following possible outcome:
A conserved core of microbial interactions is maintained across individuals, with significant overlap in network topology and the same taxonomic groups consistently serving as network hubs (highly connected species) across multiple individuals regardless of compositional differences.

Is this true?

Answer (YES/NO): NO